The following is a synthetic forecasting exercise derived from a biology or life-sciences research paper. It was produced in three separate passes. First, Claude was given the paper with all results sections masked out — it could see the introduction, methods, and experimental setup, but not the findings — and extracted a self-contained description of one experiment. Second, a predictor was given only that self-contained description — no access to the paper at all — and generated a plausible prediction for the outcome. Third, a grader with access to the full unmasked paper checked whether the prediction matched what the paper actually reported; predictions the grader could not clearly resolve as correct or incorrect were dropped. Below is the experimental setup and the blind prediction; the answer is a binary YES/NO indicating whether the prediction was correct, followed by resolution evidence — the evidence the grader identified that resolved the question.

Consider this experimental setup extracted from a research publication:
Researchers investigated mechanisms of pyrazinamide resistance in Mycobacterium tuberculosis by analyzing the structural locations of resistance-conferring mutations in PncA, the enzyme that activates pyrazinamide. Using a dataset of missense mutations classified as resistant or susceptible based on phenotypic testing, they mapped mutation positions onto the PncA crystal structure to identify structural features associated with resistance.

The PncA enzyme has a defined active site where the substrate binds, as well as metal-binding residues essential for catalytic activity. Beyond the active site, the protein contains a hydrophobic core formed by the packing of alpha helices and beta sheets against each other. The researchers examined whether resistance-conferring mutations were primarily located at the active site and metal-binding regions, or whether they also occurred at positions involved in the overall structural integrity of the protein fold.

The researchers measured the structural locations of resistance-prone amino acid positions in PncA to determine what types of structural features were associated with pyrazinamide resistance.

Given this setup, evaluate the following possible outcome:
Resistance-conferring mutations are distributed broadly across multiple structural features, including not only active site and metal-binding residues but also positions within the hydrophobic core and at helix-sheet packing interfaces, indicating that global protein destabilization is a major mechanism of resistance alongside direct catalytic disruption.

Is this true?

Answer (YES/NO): YES